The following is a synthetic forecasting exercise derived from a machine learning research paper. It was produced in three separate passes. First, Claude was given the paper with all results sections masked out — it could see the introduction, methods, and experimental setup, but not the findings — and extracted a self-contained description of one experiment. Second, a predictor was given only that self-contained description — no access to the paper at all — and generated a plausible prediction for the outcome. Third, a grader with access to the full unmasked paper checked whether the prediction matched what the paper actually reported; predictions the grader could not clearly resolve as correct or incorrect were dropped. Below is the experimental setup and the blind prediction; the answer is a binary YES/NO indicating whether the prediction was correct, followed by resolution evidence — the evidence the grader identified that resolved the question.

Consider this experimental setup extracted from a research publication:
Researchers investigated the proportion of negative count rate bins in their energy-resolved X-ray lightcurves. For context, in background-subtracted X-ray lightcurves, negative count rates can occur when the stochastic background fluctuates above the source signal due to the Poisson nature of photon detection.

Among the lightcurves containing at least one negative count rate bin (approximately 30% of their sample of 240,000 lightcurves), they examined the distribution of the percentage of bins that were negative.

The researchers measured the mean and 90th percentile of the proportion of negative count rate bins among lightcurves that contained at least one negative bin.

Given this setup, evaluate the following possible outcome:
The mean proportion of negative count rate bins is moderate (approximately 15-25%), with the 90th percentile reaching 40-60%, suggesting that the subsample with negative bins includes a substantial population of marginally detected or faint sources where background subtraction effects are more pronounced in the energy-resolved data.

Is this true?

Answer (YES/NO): NO